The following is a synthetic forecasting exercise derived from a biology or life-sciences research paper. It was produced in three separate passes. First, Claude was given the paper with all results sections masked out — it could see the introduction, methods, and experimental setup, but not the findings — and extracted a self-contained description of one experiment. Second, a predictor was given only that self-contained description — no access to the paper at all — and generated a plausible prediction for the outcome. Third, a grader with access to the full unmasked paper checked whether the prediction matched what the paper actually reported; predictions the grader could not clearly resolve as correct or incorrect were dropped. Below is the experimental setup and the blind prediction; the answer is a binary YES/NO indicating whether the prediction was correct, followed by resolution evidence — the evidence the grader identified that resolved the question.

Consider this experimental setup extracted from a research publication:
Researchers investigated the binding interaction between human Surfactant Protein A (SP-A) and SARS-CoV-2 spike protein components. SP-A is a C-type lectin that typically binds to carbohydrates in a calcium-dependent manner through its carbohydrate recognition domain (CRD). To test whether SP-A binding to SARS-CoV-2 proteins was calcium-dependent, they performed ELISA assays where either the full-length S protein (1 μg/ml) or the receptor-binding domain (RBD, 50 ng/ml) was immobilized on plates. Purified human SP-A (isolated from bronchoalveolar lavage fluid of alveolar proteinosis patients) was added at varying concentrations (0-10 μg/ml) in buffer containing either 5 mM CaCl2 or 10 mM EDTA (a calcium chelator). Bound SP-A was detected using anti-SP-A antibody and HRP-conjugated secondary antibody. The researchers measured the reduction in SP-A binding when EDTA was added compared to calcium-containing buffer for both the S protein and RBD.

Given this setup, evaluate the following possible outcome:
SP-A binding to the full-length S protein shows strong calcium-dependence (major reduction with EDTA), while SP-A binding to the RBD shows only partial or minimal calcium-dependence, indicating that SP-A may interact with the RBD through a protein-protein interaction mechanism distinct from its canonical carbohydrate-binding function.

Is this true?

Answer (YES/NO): NO